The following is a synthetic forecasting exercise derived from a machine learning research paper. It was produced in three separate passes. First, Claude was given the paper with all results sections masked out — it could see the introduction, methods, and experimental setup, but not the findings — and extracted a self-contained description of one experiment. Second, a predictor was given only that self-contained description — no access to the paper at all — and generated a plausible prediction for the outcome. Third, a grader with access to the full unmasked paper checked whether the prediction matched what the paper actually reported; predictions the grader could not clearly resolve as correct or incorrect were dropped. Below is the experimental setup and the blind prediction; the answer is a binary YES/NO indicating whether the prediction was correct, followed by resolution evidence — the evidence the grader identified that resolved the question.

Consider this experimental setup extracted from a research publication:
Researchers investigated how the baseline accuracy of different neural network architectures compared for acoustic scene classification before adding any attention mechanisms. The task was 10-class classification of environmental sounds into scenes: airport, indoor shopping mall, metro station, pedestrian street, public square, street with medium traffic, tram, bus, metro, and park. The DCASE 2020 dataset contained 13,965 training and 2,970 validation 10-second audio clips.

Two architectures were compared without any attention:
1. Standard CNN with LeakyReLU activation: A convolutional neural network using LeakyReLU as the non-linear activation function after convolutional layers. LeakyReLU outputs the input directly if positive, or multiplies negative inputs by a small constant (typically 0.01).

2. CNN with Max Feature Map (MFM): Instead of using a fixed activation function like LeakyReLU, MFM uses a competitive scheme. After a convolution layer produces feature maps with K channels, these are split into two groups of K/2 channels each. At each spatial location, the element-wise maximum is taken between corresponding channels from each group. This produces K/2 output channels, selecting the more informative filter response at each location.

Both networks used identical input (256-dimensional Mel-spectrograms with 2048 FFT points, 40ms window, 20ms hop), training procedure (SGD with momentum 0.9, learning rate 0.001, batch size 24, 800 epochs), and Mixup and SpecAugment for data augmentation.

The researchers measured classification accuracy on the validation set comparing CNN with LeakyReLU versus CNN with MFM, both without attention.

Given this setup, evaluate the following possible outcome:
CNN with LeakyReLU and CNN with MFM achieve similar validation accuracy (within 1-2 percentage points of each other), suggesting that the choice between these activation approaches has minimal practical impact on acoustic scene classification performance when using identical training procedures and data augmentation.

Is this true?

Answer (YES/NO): YES